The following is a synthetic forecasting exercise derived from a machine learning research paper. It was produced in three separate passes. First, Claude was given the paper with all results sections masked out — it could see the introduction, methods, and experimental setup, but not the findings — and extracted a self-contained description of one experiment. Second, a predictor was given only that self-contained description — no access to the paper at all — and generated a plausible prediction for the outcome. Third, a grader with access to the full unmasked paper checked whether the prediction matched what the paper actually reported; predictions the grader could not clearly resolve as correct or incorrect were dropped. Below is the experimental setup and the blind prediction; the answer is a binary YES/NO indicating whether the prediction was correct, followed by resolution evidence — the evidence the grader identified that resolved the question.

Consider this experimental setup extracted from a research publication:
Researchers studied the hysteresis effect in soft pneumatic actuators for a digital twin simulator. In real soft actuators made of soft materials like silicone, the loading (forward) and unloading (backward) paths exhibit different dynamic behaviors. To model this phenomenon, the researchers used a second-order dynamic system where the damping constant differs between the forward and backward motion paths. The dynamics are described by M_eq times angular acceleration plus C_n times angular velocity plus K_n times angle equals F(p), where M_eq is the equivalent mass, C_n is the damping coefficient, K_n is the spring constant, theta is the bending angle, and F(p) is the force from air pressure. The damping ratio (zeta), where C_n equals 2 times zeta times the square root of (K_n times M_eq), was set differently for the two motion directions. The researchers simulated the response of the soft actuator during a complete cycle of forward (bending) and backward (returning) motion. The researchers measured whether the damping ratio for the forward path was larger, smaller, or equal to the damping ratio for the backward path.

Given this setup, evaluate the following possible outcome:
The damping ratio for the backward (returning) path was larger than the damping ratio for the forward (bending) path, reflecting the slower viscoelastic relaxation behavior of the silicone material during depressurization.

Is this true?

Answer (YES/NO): YES